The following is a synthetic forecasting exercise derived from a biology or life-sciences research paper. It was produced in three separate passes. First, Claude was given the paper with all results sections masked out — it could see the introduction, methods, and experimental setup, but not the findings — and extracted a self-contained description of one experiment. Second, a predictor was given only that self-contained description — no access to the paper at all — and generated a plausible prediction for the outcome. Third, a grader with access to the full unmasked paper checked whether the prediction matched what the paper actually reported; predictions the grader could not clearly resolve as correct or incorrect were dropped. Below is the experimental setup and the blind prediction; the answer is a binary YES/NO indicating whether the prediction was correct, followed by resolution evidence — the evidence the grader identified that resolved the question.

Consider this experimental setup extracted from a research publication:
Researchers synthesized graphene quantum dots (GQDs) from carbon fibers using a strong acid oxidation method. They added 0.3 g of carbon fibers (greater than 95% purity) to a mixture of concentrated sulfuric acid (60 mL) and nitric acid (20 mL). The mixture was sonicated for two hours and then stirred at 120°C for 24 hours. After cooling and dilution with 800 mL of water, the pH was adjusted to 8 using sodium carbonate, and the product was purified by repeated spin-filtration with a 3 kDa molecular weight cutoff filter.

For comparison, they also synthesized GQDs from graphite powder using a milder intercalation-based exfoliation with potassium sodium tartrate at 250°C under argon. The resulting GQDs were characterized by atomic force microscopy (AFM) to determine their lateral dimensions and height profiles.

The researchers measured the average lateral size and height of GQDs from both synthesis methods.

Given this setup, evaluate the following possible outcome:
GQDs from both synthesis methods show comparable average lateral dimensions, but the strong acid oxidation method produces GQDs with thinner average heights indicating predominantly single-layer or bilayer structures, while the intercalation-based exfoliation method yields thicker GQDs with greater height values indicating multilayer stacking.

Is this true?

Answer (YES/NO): NO